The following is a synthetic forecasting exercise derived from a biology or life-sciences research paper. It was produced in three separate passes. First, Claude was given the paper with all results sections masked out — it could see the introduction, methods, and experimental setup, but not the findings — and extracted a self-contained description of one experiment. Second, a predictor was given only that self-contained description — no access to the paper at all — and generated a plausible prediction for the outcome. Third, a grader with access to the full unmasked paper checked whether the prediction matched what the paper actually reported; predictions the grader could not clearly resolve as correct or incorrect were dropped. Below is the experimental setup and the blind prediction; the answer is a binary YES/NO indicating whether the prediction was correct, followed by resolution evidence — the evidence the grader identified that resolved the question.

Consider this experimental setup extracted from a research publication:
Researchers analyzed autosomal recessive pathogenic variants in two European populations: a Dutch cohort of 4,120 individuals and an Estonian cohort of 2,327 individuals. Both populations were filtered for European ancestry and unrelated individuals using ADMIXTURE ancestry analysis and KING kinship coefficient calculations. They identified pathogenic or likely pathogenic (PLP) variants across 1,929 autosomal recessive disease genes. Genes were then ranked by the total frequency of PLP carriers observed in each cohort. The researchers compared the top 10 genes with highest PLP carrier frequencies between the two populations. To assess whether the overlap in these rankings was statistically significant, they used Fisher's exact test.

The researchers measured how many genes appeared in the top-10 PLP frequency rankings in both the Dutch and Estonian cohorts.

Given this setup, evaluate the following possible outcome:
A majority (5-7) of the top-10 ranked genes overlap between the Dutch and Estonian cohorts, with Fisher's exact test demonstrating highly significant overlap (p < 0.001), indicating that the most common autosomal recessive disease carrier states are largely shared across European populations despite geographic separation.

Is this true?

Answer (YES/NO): YES